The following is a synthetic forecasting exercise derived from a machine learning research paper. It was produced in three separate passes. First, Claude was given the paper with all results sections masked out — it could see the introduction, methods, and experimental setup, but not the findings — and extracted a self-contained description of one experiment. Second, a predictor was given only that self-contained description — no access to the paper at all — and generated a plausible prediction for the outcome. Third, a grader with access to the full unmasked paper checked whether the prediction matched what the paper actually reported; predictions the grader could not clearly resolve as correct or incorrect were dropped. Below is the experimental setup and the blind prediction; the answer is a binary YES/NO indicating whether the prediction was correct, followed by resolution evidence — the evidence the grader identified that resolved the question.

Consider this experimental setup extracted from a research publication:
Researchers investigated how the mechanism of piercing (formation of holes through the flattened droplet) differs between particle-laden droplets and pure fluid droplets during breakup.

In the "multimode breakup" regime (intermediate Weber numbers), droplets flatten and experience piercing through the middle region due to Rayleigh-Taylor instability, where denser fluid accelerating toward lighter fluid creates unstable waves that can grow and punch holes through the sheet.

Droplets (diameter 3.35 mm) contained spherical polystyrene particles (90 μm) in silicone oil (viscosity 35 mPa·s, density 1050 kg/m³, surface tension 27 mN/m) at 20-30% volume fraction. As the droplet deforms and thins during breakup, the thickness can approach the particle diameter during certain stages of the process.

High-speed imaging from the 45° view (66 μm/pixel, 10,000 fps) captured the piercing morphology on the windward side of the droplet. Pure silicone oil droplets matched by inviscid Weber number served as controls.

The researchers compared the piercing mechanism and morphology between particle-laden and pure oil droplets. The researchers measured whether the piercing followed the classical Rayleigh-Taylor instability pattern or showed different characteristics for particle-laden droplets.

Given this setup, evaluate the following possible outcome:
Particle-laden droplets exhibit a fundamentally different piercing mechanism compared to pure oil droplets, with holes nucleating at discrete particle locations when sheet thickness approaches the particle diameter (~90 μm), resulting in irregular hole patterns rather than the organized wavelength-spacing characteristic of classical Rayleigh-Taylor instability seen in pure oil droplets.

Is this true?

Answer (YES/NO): NO